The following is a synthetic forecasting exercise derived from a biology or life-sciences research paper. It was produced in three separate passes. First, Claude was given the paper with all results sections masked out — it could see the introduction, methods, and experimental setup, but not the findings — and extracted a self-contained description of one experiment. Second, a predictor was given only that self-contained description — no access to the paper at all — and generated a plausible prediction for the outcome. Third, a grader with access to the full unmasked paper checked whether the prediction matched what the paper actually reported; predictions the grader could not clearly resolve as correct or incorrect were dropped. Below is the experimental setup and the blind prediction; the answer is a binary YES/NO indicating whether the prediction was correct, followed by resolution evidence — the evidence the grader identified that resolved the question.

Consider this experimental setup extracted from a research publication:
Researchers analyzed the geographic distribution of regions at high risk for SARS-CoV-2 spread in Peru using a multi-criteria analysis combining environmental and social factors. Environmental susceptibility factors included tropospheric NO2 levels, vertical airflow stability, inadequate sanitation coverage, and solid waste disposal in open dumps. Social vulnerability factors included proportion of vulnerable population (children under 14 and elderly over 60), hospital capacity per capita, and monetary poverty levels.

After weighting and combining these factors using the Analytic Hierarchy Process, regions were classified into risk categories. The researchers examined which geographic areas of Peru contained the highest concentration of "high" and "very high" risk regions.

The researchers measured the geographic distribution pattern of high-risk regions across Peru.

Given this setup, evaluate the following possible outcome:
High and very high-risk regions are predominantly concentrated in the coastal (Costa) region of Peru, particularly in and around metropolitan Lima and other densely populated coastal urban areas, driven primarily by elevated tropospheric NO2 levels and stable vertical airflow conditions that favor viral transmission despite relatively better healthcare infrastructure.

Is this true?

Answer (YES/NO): NO